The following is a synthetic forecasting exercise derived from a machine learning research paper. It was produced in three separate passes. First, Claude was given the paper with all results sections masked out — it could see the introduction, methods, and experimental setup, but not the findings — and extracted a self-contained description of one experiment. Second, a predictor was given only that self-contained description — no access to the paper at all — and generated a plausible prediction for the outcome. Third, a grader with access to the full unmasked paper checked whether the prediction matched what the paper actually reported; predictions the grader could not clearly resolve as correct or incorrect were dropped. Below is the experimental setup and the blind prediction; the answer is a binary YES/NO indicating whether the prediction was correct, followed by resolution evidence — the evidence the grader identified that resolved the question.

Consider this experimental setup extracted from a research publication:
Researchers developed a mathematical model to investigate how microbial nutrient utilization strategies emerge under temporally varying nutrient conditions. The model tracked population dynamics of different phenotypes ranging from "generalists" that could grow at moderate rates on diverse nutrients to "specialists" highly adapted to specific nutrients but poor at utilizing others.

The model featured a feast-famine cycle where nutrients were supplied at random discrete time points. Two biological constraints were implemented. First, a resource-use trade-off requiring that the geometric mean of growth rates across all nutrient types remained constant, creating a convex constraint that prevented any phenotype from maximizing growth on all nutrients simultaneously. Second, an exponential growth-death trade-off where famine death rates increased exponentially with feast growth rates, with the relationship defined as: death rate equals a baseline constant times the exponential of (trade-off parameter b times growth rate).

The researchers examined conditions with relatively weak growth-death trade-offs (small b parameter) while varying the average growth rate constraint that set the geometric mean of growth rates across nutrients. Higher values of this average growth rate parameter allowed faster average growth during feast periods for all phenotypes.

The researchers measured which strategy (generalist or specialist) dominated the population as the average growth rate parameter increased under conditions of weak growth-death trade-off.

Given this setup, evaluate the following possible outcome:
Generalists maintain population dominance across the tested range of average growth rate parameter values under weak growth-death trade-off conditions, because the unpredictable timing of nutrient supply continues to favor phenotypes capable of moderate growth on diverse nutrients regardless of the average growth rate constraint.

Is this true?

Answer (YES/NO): NO